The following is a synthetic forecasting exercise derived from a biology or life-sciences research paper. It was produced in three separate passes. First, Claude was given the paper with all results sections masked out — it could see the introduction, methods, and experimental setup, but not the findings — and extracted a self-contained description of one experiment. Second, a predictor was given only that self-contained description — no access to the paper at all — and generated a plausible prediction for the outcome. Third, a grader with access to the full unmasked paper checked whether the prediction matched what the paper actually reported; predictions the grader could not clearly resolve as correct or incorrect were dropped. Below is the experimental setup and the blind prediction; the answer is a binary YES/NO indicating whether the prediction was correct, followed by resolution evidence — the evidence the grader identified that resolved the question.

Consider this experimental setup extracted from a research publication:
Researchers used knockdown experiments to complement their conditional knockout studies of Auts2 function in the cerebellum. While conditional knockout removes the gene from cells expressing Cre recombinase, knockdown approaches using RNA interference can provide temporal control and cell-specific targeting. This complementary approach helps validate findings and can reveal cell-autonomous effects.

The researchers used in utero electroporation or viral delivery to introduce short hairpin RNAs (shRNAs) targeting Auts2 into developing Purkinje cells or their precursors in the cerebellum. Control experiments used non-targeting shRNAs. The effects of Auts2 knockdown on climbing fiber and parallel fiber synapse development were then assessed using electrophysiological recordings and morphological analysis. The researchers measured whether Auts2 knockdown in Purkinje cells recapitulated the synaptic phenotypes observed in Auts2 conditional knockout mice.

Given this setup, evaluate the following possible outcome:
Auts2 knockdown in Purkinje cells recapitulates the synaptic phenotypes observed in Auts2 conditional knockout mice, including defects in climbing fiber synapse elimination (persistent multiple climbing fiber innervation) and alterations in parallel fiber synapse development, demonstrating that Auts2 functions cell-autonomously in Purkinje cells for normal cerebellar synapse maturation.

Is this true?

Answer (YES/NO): YES